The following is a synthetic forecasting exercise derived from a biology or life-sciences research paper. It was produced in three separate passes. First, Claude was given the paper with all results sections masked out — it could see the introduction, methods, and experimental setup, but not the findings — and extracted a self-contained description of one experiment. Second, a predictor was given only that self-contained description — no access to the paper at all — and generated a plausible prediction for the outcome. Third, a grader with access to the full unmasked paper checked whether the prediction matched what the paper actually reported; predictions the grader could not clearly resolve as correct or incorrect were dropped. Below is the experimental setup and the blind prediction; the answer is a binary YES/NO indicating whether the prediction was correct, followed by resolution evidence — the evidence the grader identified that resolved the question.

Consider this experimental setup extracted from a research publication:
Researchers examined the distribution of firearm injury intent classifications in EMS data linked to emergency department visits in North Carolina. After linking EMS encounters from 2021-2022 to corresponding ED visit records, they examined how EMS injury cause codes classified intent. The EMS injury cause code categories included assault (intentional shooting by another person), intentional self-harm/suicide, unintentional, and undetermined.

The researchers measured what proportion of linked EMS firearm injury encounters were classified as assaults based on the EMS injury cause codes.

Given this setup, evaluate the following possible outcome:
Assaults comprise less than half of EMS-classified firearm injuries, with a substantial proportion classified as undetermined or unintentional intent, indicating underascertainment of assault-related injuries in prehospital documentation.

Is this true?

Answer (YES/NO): NO